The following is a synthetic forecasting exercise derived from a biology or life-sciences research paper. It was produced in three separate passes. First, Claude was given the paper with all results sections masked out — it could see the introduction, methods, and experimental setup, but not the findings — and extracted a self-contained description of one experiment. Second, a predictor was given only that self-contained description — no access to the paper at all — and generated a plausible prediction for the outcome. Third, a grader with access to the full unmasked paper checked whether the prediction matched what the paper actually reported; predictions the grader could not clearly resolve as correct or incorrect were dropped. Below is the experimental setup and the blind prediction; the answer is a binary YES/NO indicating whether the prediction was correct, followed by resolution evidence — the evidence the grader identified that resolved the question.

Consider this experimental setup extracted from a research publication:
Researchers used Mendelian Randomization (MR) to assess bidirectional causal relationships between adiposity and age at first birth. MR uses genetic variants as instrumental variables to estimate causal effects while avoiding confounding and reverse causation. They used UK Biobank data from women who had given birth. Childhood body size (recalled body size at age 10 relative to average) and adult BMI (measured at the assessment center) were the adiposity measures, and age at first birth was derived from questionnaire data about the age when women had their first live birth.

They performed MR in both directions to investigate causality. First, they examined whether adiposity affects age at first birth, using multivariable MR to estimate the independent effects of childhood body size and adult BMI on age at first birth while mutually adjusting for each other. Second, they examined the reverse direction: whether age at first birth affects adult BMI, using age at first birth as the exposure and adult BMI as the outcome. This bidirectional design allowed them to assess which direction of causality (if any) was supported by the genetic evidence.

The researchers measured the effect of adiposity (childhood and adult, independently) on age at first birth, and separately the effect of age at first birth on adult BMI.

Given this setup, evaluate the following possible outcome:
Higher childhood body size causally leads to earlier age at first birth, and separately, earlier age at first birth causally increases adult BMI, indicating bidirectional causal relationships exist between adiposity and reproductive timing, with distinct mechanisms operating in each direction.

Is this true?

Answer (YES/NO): NO